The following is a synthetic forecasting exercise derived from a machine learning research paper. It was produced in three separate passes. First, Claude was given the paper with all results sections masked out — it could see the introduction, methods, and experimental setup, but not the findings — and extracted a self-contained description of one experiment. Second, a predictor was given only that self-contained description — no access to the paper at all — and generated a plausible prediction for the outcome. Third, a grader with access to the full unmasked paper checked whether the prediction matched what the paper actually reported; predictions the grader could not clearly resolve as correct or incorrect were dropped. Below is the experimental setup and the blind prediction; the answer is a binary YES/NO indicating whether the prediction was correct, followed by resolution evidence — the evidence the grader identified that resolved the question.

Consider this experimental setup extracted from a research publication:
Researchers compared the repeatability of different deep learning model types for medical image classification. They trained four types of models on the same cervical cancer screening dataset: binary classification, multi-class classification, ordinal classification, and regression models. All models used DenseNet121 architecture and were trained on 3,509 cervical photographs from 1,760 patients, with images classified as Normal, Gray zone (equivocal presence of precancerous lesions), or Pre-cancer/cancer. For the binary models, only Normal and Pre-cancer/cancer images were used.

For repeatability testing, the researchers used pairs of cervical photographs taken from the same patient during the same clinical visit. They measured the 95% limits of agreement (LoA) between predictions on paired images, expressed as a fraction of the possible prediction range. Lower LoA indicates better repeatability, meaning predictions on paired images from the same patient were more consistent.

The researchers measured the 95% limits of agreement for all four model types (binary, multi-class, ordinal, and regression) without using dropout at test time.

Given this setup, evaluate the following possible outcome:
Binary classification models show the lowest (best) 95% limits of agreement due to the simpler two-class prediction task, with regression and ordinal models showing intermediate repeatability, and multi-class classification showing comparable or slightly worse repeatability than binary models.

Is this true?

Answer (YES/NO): NO